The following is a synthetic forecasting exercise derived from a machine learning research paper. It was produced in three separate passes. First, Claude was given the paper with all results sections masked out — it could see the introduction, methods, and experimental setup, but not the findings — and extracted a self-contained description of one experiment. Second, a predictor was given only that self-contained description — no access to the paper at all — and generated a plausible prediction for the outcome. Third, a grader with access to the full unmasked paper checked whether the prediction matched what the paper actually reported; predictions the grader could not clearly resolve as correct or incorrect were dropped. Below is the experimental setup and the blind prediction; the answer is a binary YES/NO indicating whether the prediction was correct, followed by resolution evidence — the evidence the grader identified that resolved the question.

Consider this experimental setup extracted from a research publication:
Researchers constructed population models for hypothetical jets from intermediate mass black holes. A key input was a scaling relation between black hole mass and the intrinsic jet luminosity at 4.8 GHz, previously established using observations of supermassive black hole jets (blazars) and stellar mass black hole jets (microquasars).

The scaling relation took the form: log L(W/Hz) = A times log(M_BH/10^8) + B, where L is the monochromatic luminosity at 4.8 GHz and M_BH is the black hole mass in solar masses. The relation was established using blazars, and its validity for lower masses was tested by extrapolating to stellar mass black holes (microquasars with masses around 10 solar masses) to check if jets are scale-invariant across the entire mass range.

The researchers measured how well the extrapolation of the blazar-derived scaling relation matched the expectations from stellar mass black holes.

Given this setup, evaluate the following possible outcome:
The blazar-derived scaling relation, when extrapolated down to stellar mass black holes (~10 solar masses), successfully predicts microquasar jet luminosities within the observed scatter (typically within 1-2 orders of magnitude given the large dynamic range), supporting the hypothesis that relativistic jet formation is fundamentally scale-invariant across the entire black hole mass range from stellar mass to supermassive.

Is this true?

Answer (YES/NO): YES